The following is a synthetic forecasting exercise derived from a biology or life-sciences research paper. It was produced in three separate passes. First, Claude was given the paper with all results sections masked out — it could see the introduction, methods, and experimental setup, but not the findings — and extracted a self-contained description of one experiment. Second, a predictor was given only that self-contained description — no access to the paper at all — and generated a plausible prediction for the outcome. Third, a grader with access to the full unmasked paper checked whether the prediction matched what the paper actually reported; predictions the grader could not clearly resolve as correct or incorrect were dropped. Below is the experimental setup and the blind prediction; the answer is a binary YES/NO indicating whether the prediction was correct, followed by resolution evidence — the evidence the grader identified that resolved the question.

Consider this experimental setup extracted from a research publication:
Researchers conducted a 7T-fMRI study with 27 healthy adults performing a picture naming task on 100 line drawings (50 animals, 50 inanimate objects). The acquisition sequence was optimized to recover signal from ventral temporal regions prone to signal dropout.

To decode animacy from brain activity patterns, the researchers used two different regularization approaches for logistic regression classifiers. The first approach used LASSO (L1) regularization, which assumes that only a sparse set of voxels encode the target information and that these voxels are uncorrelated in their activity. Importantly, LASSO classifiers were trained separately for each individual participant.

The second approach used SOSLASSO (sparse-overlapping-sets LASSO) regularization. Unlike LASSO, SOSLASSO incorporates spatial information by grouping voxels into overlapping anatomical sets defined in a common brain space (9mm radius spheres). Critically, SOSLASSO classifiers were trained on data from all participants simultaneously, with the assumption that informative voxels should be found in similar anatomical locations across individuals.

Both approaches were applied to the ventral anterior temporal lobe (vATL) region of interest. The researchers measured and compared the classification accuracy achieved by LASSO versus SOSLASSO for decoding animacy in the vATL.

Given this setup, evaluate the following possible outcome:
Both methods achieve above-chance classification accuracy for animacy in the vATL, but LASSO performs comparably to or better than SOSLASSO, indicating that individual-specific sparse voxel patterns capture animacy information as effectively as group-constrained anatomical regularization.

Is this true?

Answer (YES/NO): NO